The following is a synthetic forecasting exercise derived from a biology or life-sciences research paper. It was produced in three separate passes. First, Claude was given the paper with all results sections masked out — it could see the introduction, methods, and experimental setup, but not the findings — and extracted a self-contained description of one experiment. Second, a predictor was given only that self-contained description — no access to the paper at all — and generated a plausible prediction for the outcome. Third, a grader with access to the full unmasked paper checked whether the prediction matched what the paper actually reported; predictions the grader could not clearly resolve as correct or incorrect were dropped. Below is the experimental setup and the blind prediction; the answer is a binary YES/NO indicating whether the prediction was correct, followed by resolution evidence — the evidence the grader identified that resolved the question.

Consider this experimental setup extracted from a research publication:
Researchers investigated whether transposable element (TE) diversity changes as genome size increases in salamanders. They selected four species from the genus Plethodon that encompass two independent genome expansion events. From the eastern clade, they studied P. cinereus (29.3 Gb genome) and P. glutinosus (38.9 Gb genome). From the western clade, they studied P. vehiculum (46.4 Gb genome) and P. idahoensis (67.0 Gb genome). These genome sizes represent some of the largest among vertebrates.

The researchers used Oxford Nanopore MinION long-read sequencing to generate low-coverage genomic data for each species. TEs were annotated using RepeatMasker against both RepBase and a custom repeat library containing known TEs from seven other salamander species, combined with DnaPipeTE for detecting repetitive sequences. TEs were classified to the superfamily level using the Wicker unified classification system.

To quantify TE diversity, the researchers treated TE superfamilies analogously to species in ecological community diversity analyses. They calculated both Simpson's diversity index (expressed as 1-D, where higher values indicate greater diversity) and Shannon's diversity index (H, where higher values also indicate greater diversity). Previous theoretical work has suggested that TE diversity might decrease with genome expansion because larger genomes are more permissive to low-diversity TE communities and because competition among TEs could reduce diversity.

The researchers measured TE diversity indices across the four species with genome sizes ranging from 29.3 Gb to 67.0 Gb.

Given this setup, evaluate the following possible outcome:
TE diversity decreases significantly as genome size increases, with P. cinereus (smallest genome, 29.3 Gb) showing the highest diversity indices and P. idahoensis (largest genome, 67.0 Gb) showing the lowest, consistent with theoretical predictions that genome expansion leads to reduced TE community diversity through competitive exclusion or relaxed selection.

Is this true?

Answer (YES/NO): NO